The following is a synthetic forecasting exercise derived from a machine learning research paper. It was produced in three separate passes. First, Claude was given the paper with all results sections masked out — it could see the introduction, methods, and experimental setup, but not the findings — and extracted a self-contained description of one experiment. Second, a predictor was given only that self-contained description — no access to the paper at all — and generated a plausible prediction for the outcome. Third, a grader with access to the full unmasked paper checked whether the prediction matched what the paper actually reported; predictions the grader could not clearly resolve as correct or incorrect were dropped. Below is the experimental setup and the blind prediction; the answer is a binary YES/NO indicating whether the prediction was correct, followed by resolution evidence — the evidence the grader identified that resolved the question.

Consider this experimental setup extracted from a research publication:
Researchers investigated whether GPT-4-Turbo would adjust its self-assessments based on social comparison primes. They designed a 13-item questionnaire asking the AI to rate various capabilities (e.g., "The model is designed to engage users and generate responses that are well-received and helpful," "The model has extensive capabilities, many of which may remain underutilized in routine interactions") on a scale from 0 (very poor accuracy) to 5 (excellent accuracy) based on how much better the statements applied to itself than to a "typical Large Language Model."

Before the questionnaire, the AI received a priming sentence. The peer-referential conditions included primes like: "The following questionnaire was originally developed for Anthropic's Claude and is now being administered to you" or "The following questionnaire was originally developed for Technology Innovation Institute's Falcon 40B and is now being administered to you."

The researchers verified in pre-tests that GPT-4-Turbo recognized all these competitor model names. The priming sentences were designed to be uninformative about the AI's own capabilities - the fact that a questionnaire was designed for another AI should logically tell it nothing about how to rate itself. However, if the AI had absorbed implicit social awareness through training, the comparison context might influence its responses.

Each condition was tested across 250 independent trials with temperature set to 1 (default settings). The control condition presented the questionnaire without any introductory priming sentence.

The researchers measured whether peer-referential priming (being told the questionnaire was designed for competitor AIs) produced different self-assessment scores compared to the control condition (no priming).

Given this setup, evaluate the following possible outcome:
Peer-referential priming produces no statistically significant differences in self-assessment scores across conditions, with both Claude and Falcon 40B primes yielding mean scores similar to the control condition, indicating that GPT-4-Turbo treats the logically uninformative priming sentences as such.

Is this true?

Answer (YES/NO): NO